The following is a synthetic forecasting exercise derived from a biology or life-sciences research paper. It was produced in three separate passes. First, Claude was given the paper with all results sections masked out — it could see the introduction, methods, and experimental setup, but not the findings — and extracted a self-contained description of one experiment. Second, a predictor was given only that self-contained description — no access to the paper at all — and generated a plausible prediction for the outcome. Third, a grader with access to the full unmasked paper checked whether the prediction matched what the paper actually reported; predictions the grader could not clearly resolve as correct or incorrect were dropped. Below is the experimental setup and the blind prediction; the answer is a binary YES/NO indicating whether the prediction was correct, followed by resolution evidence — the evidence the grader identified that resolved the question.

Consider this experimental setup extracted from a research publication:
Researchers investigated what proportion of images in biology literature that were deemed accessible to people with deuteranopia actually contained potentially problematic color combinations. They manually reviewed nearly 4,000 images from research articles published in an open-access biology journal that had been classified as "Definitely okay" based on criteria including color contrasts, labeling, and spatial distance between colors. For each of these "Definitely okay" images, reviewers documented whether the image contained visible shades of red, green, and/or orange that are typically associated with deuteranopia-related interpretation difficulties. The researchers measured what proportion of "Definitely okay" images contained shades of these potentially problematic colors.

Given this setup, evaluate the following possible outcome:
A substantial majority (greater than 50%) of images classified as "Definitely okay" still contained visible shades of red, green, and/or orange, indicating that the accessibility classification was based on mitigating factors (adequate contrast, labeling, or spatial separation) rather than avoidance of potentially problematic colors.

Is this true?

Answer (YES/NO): YES